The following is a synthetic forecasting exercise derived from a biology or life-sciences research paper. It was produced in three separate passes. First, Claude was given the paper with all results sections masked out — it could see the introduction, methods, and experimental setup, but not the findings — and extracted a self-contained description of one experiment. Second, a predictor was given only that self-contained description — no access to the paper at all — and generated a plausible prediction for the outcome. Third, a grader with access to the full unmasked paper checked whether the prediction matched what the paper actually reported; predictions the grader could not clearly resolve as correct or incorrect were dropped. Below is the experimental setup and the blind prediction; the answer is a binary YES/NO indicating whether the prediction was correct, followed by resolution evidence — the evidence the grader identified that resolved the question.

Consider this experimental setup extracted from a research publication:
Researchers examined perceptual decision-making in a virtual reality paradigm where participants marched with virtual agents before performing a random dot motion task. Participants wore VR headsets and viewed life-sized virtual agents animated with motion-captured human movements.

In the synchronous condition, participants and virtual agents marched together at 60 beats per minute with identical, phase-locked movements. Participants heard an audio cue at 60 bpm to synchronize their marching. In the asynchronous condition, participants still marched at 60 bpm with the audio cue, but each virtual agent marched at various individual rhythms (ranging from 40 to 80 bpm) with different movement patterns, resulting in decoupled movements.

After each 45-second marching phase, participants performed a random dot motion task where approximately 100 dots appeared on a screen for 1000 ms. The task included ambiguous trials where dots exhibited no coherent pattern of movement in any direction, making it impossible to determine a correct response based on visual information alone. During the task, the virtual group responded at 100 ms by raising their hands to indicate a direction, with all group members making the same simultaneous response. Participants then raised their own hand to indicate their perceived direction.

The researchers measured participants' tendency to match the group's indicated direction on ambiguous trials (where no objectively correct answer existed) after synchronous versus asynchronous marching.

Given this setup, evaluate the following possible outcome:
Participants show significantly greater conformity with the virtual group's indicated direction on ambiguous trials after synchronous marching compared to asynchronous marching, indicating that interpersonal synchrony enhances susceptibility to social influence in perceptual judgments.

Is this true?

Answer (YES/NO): NO